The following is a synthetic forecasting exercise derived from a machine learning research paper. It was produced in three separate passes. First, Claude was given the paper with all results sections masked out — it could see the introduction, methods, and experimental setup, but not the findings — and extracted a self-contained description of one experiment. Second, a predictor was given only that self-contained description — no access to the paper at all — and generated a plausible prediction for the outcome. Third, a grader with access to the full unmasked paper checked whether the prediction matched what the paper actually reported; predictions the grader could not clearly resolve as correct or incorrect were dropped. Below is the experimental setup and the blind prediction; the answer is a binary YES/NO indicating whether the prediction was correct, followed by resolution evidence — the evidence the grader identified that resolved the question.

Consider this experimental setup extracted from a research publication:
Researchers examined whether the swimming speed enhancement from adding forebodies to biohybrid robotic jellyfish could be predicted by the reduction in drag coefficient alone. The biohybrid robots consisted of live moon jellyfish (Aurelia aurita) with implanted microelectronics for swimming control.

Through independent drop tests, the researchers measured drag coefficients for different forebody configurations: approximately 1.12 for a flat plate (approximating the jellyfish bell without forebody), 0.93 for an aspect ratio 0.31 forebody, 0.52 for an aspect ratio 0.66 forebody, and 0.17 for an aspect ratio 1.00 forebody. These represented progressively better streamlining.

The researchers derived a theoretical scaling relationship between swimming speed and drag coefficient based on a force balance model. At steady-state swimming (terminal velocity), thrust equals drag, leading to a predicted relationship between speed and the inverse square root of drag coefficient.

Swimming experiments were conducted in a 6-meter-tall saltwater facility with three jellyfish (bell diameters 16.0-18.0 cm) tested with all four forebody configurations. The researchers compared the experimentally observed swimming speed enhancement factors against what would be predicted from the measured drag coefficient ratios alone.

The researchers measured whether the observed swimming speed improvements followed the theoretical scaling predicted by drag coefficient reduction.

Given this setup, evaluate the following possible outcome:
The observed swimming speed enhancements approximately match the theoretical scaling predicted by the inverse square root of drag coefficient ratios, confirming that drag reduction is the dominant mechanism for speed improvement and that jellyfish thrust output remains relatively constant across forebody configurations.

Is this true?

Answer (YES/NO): YES